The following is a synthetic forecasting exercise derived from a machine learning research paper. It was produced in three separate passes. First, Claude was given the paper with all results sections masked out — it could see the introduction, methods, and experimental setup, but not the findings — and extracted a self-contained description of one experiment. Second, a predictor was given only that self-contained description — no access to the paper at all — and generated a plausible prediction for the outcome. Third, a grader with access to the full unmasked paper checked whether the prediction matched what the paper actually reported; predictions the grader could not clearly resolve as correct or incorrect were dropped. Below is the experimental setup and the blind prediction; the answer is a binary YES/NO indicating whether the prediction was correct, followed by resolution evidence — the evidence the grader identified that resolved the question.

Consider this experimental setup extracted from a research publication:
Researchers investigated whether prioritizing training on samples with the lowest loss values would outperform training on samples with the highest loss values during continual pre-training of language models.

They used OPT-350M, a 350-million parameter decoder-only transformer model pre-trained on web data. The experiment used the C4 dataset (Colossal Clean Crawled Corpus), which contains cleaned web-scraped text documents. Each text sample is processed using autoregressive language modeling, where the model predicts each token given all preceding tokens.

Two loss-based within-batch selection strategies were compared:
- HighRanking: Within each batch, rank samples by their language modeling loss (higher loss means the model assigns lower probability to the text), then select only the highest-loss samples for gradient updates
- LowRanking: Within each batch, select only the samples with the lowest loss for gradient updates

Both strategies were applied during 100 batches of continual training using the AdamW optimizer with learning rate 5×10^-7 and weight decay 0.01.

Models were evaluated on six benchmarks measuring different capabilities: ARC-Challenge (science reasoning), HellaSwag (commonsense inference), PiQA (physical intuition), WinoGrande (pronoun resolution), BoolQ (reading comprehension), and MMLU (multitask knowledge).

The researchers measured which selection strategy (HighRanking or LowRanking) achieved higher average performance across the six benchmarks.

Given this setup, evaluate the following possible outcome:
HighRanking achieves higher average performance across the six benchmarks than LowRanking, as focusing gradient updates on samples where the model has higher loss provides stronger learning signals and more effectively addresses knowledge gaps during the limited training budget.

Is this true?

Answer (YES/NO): YES